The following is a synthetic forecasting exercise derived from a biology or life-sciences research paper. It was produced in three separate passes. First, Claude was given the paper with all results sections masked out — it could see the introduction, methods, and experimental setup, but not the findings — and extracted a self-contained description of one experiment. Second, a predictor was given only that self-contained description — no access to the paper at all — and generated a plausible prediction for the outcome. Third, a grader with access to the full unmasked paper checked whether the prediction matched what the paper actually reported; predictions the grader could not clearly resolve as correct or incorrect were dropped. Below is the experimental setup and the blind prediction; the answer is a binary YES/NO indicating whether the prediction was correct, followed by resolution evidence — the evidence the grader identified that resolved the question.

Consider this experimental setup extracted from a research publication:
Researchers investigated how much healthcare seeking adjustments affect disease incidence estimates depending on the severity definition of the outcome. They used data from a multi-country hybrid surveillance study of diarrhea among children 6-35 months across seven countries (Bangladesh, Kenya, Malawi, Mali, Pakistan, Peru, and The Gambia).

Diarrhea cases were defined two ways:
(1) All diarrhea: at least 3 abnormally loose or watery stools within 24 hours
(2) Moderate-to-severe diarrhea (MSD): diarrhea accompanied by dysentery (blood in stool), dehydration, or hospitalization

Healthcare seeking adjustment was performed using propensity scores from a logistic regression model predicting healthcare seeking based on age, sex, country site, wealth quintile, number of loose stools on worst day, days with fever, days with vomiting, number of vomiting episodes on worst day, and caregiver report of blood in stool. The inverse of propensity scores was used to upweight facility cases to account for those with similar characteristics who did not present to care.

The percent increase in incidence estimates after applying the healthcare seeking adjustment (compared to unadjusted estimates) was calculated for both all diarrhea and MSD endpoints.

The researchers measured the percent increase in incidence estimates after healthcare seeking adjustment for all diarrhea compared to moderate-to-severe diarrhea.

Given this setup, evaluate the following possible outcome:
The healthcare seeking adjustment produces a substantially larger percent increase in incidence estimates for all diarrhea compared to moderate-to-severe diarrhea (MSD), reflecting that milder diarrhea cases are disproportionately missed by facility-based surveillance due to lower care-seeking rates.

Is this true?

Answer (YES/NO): YES